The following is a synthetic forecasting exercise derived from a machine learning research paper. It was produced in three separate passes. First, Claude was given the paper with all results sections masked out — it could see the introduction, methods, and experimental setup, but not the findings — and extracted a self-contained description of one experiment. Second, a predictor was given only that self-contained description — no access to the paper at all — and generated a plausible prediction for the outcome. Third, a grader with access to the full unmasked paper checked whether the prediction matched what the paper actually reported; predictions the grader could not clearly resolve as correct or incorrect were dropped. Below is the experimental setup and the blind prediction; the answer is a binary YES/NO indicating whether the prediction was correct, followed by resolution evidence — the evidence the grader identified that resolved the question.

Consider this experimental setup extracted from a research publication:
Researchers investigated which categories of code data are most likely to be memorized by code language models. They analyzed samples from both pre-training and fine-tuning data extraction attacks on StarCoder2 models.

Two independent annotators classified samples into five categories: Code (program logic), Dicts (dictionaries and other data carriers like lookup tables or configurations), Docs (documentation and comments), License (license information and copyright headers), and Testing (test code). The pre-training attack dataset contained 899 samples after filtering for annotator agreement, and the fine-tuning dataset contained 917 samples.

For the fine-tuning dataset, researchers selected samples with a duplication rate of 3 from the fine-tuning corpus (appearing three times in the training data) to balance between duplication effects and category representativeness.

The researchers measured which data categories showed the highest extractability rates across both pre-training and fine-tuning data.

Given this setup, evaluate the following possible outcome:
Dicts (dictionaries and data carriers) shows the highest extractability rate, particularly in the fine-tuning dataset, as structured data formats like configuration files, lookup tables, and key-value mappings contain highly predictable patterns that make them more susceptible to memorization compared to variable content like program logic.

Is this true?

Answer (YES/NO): NO